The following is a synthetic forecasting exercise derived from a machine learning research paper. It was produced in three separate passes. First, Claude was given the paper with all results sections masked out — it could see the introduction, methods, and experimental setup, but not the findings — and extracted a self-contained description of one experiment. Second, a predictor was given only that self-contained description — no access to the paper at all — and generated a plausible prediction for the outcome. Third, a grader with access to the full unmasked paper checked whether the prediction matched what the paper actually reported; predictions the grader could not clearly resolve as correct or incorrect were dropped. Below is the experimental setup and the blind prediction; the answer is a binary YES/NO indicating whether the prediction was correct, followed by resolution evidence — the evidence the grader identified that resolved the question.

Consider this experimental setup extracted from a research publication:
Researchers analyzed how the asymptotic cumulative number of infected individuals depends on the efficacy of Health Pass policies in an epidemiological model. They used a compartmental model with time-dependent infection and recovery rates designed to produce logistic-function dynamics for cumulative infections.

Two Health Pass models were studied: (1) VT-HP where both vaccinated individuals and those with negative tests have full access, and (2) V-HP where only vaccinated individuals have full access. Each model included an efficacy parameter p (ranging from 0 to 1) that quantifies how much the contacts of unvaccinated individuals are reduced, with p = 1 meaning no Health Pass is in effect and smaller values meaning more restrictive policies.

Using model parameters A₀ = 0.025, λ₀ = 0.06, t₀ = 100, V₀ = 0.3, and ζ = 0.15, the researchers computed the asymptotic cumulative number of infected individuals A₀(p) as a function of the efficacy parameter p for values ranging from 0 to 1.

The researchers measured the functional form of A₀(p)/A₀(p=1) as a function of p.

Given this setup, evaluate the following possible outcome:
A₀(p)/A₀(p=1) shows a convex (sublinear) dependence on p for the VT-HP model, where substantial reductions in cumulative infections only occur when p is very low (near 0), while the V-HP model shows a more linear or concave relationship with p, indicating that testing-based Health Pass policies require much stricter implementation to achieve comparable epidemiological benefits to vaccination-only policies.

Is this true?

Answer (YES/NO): NO